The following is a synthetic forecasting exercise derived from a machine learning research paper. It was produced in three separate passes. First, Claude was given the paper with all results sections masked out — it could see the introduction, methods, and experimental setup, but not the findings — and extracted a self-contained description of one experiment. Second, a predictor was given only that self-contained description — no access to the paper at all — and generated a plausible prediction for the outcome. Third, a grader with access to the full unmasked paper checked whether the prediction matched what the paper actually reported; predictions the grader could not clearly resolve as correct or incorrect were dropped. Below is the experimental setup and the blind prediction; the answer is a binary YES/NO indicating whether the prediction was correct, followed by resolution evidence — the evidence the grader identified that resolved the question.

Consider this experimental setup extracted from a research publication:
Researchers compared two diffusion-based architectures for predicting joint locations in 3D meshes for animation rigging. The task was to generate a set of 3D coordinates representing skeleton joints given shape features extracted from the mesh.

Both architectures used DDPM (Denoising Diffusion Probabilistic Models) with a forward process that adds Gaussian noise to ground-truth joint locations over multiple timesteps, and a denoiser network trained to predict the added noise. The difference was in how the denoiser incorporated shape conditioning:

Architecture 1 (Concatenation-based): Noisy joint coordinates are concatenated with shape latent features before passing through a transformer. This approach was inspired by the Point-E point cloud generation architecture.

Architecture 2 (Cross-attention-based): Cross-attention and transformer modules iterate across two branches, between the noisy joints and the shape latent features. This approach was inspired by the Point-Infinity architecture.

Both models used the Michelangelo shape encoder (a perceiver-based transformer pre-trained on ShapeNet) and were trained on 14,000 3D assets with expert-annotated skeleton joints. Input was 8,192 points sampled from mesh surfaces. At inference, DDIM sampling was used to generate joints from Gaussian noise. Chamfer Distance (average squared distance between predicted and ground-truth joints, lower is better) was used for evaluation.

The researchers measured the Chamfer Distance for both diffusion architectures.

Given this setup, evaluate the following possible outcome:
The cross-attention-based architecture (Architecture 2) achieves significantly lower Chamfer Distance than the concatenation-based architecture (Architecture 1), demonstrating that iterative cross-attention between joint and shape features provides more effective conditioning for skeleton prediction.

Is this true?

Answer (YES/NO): YES